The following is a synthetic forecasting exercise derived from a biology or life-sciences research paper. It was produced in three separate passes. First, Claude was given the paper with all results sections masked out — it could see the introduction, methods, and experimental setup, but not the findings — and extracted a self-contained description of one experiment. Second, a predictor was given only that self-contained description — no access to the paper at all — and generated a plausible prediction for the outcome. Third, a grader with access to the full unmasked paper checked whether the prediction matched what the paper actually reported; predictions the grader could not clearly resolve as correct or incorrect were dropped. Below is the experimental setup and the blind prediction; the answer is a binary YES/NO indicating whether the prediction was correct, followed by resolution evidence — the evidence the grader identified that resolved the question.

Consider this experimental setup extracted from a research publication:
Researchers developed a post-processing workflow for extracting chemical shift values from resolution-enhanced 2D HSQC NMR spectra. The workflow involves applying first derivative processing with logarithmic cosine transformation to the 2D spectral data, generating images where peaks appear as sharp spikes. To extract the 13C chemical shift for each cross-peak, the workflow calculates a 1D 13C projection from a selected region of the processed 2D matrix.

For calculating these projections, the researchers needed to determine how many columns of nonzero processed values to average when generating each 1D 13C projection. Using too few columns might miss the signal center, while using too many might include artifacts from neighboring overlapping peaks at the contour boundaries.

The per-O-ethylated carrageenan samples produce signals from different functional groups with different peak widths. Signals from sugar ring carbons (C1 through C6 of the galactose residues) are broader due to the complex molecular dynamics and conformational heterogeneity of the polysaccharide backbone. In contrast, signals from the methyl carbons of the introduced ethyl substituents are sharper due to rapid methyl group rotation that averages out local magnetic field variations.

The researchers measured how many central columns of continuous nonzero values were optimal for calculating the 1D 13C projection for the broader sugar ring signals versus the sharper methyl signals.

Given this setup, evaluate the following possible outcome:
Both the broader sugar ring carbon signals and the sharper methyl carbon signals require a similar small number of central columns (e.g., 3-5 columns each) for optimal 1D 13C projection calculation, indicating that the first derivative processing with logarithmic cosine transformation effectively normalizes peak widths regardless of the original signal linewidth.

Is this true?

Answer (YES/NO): NO